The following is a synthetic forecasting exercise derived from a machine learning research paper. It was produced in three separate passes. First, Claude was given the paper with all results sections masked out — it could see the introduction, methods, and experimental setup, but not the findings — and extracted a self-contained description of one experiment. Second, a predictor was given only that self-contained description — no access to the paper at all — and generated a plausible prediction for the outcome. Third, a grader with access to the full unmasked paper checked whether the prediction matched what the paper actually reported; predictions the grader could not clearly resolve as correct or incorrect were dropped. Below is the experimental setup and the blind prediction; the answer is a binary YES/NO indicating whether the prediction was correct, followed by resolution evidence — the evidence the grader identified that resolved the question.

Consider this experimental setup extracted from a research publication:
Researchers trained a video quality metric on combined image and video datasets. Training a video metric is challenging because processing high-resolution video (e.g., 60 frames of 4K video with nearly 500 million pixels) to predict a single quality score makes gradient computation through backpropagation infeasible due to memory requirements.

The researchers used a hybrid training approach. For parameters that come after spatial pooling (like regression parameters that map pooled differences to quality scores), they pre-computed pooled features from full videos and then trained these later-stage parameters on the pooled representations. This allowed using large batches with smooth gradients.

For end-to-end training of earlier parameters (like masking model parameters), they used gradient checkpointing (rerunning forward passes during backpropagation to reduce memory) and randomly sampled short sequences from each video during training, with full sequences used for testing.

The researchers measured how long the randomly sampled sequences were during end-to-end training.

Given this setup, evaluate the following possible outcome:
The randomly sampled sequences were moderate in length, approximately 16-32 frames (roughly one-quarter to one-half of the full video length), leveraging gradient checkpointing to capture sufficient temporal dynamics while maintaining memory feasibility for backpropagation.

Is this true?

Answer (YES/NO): YES